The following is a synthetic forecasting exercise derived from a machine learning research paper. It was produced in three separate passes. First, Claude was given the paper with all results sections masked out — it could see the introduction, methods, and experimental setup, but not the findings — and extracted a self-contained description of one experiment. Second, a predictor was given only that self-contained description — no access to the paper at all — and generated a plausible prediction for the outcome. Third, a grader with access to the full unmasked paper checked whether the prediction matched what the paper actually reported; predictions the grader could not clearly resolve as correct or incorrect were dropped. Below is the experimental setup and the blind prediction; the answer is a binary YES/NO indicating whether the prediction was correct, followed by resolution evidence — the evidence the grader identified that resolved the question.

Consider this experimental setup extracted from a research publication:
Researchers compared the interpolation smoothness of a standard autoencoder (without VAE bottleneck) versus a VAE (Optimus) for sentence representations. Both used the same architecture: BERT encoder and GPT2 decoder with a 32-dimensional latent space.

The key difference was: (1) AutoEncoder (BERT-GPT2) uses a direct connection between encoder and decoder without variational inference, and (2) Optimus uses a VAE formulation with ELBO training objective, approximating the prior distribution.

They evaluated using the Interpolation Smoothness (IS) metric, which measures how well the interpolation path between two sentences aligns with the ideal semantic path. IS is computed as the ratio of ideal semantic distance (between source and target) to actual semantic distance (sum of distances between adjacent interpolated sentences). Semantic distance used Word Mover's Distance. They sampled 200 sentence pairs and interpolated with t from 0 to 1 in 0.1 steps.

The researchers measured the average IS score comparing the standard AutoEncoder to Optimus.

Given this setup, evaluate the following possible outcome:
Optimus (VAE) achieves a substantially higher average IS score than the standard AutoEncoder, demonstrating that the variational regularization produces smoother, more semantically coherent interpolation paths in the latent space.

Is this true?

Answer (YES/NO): NO